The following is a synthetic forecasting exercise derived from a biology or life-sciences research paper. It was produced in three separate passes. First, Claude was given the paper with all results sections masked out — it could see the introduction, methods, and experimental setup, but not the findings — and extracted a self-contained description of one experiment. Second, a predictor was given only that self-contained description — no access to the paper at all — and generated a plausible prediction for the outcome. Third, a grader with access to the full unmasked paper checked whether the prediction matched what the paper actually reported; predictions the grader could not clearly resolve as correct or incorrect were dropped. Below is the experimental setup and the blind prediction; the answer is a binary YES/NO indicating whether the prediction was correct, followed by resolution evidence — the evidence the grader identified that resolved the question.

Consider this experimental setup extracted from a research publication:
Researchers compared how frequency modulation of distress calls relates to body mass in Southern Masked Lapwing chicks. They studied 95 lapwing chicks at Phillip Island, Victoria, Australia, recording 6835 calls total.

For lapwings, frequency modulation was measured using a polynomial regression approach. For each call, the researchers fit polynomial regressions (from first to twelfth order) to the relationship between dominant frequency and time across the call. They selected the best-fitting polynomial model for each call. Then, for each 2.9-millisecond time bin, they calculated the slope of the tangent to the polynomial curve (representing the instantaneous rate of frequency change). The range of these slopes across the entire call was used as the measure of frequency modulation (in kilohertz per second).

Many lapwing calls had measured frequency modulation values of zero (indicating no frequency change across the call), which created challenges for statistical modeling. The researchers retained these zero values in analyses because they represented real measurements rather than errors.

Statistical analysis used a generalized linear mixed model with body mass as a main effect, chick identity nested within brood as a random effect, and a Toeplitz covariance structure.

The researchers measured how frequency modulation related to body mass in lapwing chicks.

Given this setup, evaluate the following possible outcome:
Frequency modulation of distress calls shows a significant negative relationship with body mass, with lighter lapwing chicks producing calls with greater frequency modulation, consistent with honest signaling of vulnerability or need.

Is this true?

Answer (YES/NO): NO